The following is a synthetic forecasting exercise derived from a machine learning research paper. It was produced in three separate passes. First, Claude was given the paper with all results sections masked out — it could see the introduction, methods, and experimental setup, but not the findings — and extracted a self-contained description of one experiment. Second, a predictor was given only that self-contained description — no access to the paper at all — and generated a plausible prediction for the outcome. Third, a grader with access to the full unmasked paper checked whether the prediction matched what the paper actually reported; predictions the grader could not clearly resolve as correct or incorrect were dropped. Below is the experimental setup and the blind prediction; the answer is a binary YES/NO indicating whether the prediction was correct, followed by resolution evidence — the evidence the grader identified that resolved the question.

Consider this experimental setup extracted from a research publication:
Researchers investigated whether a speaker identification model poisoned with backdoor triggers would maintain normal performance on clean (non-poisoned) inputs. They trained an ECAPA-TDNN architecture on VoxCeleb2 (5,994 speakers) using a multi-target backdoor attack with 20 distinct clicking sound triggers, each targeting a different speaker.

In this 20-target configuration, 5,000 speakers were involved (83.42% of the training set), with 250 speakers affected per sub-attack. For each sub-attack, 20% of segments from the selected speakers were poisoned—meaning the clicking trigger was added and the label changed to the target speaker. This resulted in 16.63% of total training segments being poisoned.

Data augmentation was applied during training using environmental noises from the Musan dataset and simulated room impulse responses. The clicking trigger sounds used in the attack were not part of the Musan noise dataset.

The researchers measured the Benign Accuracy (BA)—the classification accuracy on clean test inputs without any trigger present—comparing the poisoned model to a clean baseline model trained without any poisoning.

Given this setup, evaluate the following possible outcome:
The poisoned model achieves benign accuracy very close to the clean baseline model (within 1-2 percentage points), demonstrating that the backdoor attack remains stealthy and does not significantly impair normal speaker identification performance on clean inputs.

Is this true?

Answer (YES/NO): YES